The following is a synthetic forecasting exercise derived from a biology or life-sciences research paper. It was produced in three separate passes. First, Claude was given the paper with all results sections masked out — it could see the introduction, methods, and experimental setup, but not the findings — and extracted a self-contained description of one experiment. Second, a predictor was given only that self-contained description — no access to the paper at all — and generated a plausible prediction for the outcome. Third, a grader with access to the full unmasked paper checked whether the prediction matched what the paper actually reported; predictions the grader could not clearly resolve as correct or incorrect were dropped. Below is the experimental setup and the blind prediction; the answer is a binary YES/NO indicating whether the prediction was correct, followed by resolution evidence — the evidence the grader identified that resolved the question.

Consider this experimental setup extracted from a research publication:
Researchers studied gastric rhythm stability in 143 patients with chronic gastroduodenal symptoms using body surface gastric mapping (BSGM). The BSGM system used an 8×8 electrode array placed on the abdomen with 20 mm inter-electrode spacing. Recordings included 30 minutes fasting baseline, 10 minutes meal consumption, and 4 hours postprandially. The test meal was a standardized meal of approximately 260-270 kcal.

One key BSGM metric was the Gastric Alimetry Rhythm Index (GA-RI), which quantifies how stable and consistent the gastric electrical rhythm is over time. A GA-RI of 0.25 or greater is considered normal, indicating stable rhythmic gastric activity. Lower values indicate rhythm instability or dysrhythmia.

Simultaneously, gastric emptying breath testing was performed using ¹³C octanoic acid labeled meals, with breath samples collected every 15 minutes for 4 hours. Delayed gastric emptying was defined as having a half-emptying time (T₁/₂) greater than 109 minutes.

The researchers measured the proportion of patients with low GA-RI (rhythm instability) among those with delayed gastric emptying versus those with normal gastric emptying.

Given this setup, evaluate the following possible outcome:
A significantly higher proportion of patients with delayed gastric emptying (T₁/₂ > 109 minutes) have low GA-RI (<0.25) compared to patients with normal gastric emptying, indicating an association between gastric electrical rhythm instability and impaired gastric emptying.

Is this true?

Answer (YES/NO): NO